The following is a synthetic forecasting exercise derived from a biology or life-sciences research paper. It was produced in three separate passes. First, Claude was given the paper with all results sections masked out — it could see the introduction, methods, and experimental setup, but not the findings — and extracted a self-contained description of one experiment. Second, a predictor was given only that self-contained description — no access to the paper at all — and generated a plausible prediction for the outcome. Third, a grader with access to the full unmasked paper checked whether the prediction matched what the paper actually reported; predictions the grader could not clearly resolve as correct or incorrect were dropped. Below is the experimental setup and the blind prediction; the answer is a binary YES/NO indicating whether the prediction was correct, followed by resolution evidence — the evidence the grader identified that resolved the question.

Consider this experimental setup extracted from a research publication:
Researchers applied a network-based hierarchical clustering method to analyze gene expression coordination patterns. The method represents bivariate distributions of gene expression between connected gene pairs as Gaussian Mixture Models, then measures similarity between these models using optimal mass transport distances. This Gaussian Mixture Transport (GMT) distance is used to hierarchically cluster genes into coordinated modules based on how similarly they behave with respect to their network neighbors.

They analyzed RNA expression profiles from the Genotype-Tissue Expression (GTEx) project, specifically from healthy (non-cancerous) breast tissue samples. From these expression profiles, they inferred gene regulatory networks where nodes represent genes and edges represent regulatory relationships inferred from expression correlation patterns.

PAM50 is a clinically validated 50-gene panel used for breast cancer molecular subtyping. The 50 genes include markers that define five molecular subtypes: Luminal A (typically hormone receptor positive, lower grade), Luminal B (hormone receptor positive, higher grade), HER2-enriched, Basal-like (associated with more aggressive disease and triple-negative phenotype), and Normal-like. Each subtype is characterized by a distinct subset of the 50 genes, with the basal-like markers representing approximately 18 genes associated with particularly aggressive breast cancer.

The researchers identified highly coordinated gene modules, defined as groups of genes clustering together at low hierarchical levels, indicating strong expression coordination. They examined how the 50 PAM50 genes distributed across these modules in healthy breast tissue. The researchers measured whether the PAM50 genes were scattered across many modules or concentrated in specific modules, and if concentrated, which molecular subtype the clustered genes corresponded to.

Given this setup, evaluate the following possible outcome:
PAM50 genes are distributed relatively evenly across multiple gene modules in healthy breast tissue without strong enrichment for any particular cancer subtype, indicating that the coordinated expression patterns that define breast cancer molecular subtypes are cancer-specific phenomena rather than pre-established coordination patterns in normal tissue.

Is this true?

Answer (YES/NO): NO